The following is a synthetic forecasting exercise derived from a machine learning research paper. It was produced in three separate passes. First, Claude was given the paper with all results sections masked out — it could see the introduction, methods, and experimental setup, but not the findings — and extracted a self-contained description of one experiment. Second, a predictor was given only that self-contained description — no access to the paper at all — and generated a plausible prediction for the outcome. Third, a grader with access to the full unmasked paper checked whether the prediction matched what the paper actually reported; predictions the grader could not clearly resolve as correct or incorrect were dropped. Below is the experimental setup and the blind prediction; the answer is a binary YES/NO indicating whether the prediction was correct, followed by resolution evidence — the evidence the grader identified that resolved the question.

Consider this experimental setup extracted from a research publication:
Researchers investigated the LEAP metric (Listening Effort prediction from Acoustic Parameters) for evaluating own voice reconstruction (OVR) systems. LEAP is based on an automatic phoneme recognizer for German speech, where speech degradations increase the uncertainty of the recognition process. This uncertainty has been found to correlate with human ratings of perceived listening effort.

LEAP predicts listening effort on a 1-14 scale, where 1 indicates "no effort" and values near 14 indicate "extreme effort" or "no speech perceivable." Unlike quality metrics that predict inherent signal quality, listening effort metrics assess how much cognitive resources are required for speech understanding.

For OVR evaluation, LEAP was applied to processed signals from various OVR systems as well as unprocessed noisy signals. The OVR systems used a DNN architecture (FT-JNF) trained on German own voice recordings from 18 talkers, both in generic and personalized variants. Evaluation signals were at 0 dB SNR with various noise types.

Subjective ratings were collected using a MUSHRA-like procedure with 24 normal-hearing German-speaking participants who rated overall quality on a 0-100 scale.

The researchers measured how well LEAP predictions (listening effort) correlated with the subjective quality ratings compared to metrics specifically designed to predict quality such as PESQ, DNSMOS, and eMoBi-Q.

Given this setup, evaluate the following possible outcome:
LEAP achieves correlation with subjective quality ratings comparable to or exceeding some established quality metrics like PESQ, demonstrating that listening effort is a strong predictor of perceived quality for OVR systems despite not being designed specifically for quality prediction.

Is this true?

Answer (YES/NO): YES